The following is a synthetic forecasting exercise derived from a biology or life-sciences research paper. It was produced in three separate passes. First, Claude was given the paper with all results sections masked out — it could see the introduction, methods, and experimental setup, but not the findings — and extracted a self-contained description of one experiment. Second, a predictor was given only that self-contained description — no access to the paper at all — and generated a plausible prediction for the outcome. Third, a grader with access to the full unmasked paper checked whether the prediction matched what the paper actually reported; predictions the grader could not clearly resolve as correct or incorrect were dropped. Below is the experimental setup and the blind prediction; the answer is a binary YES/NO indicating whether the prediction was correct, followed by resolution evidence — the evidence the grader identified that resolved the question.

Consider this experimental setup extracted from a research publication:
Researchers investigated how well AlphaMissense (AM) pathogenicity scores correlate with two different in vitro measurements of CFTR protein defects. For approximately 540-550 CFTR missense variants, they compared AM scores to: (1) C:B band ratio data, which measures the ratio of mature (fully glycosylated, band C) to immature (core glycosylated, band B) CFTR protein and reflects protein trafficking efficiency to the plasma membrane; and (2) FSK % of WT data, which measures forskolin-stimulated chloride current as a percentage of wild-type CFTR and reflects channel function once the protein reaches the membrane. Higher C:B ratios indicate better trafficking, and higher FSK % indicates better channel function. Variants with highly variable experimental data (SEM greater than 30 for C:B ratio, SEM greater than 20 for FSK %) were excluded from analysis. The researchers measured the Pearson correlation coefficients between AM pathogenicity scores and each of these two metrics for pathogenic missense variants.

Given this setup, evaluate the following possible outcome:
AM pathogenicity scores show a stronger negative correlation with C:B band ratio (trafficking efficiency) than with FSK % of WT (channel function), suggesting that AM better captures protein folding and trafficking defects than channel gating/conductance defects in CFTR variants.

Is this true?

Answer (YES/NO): NO